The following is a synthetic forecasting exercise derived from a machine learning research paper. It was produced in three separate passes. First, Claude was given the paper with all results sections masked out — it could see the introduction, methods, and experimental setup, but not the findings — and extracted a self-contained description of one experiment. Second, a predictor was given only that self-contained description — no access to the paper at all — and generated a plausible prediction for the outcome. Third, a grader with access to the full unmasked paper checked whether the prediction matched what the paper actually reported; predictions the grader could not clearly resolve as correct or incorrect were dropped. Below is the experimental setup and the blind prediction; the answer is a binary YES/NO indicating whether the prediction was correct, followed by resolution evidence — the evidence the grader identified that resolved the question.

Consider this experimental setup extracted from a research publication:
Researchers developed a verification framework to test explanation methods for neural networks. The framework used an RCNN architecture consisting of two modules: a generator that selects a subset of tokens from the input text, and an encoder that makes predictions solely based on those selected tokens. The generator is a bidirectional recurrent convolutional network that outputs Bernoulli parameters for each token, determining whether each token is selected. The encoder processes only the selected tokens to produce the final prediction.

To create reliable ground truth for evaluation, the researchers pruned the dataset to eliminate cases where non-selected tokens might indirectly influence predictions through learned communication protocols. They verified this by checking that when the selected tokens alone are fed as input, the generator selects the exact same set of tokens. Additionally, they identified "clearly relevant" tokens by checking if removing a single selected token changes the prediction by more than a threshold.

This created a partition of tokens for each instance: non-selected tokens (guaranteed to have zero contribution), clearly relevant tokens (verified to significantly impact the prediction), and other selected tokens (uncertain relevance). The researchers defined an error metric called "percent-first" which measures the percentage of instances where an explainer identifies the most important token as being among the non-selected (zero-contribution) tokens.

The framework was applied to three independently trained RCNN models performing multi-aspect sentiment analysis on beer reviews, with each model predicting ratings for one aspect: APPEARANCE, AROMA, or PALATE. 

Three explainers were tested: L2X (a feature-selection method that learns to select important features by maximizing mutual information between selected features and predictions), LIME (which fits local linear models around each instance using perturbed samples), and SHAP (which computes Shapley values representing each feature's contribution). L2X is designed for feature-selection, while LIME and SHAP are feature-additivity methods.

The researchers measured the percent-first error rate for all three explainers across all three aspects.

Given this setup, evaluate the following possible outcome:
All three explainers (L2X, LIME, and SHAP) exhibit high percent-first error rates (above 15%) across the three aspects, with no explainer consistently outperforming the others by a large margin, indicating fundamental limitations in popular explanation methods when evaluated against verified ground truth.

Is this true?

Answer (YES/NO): NO